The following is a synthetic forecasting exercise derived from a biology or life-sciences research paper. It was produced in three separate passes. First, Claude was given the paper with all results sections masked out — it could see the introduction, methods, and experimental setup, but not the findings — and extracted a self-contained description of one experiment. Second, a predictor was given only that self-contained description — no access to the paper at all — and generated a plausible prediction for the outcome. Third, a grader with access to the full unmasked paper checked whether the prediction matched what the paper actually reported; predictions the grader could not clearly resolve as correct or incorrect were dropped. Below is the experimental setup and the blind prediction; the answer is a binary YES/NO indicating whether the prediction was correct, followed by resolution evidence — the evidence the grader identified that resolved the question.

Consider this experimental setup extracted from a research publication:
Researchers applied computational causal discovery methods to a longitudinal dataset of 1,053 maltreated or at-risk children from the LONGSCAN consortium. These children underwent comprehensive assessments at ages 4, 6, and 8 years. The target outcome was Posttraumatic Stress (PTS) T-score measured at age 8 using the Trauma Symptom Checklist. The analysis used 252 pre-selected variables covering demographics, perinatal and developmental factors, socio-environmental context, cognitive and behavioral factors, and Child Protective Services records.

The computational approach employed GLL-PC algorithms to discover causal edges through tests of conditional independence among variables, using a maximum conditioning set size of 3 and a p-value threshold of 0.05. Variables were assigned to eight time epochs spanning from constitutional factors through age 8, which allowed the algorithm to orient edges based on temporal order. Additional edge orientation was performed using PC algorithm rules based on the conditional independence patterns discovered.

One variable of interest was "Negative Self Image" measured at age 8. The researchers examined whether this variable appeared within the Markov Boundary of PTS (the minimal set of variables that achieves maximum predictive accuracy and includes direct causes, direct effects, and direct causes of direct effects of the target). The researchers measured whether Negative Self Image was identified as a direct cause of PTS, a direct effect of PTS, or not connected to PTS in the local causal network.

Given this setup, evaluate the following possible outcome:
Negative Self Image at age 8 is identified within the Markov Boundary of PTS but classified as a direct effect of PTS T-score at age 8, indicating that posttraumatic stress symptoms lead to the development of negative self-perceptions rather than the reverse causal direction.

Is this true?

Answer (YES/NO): YES